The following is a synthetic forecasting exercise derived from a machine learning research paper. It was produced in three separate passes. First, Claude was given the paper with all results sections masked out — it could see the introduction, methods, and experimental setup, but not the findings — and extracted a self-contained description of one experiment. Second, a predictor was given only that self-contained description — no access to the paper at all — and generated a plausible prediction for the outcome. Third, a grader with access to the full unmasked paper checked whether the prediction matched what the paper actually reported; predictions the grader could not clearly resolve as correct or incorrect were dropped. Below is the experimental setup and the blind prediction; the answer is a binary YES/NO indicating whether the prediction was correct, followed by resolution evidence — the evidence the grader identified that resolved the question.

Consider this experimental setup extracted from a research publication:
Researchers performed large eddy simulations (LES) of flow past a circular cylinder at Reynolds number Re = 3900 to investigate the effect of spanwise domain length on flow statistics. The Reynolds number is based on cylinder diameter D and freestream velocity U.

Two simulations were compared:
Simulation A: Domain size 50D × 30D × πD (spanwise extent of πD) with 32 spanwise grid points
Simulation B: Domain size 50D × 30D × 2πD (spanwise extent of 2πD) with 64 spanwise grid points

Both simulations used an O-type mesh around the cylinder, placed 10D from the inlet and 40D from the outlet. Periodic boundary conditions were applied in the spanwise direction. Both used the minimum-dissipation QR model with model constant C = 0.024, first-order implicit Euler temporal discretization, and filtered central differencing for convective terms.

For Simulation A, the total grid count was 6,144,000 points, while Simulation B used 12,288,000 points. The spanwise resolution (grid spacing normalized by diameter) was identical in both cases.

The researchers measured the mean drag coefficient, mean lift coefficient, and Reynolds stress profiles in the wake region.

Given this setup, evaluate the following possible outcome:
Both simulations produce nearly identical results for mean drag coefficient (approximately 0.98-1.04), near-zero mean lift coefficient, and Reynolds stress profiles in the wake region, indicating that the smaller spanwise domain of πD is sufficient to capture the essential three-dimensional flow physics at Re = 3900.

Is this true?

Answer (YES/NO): NO